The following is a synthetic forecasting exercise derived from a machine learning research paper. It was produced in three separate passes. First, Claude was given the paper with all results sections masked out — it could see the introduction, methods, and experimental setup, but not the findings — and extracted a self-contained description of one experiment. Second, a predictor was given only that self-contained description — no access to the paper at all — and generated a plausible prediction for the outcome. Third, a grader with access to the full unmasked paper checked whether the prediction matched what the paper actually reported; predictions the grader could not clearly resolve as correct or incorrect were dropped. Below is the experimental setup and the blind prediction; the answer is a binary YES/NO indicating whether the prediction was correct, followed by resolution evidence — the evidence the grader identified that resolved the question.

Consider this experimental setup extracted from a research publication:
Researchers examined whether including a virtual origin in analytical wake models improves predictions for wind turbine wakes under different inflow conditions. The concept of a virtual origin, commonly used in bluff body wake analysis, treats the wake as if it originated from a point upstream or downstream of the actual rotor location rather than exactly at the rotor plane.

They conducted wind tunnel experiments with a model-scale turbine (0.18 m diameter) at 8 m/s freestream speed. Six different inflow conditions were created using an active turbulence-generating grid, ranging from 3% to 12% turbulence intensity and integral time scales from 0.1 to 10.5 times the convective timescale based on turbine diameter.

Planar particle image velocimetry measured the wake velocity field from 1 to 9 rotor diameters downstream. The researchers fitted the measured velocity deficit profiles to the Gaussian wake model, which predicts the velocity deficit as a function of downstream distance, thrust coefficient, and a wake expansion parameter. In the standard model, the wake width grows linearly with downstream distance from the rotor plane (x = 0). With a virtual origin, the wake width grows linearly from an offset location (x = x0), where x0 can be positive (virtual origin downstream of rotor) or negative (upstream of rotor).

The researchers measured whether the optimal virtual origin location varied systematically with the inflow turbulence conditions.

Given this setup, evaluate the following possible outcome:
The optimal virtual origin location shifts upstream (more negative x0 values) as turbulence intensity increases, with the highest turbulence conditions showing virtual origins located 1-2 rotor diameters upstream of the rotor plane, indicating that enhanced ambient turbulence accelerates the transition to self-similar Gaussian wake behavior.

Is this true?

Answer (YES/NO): NO